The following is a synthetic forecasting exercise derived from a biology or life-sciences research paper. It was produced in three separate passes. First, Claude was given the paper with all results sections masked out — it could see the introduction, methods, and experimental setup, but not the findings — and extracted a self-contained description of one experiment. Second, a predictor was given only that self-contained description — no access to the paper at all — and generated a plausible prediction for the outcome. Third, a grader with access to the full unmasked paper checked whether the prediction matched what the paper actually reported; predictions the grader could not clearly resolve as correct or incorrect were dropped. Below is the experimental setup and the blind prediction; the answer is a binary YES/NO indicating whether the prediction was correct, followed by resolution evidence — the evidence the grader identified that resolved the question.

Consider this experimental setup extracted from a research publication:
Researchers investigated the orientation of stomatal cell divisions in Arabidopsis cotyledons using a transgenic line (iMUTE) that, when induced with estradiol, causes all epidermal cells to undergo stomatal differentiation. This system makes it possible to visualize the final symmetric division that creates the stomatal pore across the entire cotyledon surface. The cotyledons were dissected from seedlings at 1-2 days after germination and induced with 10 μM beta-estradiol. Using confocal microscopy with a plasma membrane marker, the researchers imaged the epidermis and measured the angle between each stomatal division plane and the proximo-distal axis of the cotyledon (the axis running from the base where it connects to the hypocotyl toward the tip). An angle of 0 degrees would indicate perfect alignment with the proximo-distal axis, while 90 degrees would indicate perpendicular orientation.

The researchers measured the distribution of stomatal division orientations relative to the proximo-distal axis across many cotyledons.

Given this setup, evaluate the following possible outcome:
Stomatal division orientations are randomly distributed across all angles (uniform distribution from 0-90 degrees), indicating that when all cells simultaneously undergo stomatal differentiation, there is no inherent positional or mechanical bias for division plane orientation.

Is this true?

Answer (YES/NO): NO